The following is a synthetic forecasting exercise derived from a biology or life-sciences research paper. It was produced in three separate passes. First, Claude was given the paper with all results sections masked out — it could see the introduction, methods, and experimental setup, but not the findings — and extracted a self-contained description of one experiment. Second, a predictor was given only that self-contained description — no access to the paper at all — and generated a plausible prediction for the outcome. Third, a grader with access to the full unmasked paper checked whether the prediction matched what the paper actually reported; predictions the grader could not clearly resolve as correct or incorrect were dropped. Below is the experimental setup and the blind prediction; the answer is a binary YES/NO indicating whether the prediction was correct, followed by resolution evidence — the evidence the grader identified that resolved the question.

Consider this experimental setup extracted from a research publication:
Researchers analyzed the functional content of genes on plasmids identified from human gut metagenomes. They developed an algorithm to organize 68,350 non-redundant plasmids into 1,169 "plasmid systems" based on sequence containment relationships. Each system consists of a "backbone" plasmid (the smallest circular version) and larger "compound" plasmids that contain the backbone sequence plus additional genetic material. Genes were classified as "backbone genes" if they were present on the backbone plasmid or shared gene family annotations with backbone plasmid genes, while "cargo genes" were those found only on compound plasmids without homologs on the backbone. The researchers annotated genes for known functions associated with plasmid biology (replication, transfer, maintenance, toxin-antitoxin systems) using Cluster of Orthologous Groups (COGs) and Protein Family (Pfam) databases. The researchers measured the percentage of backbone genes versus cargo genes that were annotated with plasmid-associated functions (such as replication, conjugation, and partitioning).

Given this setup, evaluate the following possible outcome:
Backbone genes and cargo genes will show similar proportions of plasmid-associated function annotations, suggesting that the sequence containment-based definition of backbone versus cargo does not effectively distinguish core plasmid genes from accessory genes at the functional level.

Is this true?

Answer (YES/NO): NO